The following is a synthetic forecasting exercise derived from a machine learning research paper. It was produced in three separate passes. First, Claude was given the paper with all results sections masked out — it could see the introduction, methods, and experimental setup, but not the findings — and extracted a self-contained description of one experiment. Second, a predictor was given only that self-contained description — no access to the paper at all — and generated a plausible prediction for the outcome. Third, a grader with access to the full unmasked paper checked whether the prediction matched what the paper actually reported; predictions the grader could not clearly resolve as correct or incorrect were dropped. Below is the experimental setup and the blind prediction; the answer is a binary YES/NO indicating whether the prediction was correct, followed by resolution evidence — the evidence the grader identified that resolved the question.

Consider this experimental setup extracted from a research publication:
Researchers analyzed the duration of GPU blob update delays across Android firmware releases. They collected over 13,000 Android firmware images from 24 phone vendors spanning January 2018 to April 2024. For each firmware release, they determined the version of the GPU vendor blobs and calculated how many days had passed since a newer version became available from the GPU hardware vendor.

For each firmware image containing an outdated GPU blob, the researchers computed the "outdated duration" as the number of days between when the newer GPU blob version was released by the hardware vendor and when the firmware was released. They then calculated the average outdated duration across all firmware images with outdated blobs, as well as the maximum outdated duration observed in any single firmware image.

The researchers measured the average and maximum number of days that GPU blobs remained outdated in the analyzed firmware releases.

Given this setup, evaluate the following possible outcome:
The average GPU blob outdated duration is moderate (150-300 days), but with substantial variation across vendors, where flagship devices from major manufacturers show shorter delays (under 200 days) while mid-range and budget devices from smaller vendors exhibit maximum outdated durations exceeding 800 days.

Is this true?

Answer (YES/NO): NO